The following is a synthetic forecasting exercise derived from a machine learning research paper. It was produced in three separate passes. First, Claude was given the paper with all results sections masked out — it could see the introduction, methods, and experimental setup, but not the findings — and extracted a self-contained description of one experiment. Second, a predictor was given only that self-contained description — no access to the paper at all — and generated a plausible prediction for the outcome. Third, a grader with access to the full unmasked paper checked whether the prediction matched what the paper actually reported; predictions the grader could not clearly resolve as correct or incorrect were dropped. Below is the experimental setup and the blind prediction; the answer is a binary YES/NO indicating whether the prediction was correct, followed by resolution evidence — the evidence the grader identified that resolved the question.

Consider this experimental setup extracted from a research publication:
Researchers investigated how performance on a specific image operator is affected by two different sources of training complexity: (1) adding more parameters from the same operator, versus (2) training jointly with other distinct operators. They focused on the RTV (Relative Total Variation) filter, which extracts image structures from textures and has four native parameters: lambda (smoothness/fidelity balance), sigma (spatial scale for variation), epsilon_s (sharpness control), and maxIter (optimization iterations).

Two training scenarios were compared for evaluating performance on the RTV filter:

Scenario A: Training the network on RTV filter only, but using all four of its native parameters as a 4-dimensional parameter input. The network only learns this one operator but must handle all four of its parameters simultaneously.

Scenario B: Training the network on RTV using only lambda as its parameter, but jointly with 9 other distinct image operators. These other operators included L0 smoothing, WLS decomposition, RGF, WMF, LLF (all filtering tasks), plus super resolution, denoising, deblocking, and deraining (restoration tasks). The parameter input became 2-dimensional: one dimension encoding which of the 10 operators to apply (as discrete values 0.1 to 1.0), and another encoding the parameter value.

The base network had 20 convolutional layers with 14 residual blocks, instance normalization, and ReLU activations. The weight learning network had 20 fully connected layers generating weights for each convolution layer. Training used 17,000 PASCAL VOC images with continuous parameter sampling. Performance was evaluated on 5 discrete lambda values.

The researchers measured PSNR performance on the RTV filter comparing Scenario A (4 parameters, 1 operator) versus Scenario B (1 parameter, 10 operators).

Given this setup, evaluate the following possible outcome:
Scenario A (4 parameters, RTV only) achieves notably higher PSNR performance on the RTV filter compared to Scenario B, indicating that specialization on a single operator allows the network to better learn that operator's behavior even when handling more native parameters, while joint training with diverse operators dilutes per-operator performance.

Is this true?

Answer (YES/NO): YES